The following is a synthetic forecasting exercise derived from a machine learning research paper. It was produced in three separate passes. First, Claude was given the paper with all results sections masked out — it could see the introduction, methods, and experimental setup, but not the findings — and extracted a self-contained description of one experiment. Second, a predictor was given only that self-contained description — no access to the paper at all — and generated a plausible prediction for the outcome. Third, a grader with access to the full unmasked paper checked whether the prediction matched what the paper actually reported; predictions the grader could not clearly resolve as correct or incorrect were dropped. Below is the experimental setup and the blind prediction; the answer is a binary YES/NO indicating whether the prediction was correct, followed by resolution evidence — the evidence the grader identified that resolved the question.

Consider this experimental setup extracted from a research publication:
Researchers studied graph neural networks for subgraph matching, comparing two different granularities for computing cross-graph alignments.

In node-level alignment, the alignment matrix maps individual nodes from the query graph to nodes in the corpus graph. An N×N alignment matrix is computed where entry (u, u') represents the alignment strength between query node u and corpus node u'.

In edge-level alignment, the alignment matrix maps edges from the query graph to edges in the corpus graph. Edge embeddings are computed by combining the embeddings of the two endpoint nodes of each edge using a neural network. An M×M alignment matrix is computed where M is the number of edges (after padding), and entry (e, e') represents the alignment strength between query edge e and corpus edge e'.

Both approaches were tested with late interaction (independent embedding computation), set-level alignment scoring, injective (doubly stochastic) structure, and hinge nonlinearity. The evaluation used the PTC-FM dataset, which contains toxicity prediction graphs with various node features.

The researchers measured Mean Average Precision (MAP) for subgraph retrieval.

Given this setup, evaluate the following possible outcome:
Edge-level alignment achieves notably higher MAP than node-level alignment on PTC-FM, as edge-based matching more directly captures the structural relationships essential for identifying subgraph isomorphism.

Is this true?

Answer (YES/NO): YES